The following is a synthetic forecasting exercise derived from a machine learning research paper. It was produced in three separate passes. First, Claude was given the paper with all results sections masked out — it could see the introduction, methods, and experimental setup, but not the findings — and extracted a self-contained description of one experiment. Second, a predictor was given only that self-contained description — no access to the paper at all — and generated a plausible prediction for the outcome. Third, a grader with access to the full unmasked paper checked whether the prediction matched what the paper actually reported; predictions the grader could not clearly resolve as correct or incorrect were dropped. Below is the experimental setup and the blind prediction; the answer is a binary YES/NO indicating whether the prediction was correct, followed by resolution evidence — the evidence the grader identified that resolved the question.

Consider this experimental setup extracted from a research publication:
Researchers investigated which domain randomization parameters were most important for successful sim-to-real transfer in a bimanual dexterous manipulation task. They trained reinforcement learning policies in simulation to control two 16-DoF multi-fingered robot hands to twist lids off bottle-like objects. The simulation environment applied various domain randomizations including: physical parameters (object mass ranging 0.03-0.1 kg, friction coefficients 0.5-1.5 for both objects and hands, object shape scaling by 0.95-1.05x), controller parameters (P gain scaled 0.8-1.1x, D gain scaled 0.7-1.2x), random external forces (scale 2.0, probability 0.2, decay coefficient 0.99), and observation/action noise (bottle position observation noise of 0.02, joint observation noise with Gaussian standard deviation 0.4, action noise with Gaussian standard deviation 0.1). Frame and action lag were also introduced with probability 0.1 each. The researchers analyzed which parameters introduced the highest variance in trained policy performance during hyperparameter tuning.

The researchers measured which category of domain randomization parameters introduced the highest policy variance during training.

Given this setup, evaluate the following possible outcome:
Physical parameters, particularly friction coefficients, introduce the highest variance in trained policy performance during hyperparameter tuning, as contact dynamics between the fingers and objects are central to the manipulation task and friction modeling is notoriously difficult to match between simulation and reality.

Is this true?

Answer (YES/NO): NO